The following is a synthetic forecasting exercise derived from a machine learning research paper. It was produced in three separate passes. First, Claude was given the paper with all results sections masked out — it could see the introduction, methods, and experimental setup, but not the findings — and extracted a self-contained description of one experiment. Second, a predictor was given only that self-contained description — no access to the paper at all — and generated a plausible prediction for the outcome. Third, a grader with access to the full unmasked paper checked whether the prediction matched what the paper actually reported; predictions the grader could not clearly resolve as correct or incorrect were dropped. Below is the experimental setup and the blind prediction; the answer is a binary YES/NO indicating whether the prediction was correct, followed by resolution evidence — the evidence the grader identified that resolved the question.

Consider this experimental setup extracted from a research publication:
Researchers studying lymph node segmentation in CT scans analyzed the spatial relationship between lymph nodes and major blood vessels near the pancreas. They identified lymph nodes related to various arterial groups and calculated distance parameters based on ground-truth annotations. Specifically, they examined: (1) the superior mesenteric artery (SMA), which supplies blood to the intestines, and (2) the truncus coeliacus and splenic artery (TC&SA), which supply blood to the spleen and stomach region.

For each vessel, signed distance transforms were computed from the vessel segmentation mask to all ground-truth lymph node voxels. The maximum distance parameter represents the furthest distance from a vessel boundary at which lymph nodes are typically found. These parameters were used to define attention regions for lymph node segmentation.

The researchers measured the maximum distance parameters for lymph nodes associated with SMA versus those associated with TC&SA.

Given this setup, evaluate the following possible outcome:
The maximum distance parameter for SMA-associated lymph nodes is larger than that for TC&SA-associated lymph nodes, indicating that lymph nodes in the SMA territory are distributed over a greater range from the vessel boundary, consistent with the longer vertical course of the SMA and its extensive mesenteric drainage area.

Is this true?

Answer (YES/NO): YES